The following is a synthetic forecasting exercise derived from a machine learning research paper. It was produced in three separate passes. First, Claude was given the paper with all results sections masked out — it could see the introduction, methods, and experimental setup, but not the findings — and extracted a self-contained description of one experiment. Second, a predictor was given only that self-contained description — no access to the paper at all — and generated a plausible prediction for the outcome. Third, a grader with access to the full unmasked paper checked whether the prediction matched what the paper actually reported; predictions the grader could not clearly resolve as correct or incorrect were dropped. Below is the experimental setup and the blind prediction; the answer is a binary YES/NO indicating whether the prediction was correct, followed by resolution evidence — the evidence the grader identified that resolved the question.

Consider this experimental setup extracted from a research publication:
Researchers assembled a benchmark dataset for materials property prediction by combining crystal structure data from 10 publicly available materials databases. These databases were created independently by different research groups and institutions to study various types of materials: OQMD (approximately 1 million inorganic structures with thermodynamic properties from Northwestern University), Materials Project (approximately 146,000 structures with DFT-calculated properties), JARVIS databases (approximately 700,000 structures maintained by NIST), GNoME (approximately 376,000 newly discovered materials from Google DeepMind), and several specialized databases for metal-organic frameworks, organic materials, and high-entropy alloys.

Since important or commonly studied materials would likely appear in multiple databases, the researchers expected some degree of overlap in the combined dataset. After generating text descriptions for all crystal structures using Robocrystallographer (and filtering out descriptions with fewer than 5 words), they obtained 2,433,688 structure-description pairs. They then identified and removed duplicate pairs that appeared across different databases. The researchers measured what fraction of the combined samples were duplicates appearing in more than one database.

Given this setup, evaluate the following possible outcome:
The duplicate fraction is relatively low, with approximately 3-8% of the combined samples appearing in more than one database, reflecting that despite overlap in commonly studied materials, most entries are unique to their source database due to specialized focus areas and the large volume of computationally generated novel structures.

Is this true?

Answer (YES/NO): NO